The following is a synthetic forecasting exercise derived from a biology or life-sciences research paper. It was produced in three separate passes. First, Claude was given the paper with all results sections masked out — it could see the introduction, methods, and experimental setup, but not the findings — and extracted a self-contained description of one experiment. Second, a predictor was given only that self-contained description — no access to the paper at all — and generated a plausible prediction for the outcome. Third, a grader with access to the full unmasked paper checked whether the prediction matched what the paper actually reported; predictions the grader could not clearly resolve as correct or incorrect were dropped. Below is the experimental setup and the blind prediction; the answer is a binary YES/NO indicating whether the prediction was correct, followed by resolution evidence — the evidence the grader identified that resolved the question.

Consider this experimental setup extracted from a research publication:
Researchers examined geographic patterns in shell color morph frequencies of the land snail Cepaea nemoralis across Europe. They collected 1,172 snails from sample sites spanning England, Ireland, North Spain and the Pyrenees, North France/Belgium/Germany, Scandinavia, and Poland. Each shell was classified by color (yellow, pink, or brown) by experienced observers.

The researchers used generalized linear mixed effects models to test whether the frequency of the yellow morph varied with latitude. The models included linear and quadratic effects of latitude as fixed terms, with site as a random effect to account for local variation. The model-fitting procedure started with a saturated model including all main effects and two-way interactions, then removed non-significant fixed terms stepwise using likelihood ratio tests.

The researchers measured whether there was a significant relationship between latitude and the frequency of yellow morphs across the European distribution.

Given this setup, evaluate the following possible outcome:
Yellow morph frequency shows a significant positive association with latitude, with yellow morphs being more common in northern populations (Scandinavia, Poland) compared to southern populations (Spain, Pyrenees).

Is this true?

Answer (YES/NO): NO